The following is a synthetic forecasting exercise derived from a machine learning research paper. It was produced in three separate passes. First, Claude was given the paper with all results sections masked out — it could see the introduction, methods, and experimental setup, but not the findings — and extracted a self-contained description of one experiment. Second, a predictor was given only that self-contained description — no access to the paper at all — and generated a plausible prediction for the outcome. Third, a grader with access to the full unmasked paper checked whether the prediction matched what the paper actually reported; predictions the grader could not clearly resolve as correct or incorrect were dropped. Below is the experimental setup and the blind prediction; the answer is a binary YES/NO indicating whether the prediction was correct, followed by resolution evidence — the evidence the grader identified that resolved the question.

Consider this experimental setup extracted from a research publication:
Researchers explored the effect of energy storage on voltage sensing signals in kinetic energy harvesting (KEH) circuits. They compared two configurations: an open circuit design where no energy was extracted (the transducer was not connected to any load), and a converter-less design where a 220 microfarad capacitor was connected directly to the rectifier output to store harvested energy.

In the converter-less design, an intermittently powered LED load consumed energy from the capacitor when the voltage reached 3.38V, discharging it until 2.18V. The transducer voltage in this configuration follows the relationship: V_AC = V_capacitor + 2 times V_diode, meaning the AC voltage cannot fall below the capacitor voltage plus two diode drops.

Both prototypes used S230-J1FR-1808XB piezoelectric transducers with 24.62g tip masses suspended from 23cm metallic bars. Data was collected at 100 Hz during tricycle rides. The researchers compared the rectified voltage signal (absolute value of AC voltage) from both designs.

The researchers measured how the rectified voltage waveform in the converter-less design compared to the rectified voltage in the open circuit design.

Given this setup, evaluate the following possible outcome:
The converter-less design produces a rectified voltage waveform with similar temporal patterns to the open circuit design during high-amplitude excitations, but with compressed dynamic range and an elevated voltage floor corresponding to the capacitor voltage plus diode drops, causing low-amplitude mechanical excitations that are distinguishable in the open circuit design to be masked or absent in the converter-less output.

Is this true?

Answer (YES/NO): NO